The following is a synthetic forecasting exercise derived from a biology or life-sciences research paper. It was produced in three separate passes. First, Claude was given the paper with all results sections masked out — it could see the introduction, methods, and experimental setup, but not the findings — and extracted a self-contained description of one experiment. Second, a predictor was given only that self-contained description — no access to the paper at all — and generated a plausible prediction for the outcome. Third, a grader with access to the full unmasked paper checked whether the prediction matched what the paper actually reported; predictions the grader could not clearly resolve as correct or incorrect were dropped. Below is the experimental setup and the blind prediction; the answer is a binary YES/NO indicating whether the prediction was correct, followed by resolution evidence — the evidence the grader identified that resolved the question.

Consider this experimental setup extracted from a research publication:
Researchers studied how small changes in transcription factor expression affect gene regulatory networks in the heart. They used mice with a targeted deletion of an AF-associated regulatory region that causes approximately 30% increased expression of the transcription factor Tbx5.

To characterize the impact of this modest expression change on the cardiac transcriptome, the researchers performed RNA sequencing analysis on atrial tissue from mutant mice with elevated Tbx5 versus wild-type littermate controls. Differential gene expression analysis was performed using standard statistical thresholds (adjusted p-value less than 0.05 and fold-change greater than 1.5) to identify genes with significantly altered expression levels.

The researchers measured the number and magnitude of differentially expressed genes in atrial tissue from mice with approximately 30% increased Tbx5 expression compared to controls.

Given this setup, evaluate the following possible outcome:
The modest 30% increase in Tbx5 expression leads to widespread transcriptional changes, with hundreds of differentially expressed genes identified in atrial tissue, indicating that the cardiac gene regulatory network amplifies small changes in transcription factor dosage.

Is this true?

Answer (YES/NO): YES